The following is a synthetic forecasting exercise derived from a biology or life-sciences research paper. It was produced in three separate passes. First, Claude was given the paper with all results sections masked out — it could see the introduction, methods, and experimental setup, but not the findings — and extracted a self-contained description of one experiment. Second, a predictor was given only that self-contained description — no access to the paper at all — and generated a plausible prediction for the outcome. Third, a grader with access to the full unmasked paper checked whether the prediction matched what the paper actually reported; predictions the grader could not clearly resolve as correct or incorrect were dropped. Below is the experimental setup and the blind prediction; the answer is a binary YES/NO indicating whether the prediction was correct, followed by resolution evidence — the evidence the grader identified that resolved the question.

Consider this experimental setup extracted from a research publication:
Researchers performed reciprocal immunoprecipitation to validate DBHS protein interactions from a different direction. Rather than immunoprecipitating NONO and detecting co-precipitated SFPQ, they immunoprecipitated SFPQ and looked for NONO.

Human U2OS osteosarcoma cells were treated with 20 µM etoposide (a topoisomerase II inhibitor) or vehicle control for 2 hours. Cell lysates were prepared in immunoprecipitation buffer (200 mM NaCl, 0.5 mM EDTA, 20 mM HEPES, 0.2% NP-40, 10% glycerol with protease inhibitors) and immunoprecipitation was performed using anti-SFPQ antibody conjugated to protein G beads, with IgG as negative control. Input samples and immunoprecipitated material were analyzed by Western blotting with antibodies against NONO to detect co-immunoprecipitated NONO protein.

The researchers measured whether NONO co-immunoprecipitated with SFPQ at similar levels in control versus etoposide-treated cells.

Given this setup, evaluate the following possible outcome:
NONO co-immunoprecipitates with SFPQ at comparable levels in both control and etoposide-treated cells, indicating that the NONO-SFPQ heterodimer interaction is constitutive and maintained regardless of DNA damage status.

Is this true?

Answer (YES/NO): YES